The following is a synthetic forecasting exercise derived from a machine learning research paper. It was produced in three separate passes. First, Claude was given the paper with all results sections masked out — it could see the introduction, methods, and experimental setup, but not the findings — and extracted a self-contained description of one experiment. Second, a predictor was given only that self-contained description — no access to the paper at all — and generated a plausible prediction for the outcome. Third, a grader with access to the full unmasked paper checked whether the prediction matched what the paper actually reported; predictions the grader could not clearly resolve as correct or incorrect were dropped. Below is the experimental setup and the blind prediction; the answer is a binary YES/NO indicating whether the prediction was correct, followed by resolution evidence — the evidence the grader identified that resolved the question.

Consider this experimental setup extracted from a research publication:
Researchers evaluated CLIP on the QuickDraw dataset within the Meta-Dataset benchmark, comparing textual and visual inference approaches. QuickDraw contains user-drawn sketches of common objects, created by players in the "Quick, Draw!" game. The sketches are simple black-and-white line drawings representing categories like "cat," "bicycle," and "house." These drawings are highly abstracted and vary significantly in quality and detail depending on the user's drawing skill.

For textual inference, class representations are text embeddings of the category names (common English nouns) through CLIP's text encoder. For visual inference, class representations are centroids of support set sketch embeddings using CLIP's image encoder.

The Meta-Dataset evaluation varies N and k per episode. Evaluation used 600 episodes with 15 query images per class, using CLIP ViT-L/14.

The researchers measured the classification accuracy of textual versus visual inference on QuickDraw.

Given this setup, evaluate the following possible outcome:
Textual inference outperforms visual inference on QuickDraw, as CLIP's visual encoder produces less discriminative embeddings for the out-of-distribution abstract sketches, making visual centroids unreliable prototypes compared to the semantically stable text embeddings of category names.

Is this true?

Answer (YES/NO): NO